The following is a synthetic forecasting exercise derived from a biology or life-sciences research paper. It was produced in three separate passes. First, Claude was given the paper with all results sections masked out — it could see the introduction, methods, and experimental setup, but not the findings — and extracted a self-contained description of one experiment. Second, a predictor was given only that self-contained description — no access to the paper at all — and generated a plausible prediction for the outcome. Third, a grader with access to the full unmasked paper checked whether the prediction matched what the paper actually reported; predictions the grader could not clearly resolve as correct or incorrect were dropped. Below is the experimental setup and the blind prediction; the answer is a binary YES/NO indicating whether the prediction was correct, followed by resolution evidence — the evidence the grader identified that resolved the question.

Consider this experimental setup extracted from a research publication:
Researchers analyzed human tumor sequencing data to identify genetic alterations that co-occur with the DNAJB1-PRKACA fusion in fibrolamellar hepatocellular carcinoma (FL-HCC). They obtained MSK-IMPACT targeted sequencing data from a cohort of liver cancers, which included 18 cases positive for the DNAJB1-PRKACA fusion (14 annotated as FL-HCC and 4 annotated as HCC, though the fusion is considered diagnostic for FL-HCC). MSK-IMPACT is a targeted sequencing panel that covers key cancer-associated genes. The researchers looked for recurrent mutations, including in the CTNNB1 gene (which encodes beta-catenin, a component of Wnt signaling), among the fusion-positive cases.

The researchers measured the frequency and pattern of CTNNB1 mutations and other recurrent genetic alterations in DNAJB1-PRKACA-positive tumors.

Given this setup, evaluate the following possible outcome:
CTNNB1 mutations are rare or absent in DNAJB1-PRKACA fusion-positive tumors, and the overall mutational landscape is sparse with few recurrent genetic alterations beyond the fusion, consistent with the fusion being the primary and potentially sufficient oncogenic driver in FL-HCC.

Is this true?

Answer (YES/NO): NO